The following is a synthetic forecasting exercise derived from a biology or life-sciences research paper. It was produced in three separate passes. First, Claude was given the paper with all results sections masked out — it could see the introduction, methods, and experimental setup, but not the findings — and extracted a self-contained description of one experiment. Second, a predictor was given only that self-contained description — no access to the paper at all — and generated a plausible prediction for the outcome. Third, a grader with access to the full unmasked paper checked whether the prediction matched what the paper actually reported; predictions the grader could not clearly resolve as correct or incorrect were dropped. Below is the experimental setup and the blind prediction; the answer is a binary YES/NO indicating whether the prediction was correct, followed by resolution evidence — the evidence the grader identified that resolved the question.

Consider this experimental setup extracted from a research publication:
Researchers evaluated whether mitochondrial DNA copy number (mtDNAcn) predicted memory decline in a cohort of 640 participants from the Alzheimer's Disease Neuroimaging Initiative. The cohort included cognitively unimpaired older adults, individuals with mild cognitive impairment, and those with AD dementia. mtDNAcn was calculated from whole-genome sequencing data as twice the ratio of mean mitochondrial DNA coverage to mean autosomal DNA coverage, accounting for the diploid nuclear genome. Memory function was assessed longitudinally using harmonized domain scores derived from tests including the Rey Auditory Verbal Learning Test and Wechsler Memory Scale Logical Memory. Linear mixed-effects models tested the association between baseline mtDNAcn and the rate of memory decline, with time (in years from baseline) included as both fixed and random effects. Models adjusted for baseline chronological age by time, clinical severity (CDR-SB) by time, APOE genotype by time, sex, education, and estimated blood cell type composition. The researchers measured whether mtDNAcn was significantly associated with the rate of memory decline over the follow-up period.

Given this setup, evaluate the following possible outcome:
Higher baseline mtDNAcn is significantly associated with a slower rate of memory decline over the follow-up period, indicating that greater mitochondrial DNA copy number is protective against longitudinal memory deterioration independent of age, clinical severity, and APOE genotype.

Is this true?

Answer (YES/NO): NO